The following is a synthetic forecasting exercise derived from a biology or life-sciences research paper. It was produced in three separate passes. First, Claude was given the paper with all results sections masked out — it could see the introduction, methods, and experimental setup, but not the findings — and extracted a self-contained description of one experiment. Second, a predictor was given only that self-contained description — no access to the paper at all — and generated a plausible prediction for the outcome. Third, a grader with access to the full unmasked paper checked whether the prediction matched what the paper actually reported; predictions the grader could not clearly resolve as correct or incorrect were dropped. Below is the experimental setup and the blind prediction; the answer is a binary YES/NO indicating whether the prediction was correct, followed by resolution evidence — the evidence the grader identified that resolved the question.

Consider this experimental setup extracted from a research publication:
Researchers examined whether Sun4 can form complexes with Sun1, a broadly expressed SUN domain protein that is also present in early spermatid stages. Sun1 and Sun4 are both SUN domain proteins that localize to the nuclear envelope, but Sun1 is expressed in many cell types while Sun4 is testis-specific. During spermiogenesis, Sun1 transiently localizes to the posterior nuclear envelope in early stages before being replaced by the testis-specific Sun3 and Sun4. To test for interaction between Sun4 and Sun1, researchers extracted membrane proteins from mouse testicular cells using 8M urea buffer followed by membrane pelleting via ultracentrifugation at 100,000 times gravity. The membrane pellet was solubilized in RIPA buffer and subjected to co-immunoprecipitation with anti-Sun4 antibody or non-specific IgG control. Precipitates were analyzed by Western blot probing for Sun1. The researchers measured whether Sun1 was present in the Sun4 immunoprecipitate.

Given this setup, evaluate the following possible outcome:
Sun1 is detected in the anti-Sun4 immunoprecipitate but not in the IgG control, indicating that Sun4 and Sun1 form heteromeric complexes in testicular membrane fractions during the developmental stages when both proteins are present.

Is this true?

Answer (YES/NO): NO